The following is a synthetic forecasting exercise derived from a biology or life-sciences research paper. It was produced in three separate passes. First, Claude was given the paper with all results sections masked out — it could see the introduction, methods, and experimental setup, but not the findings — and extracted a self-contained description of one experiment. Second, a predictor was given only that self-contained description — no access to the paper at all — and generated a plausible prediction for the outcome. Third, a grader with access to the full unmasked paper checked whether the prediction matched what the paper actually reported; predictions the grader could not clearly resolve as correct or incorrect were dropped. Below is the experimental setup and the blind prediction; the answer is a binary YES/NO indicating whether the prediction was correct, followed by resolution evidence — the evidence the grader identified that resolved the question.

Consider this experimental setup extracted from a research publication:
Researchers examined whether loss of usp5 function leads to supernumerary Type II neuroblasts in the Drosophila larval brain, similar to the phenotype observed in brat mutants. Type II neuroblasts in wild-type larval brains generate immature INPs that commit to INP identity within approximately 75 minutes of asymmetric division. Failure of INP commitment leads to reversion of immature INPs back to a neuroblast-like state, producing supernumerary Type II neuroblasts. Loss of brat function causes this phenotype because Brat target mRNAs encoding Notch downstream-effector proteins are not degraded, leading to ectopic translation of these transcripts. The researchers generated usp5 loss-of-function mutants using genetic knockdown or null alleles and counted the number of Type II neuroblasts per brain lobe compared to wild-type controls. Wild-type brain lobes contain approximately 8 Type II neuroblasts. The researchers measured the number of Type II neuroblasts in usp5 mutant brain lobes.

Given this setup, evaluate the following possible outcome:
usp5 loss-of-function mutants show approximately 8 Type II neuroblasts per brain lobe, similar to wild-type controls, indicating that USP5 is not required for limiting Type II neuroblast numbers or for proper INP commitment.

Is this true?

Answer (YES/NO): NO